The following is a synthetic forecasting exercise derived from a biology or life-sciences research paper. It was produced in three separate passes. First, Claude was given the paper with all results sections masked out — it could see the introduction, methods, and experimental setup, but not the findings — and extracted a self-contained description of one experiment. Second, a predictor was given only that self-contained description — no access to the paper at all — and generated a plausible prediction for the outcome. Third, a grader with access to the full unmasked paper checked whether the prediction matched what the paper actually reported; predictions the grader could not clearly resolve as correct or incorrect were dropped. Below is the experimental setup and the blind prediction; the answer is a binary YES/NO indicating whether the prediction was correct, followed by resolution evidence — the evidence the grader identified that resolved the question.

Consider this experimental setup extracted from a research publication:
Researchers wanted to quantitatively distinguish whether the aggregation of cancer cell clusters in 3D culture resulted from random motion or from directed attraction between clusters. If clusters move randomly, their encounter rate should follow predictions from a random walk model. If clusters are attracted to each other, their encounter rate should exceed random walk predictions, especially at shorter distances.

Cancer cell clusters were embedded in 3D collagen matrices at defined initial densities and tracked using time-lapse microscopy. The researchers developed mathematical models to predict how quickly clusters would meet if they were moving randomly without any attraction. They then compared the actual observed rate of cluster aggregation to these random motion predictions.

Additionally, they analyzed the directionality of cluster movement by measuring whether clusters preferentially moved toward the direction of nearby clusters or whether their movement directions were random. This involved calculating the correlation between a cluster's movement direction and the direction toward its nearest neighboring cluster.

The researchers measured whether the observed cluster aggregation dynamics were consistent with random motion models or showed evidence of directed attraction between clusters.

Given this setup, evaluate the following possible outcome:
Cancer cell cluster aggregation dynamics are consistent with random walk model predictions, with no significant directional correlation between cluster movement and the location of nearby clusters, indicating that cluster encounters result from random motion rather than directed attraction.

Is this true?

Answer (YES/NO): NO